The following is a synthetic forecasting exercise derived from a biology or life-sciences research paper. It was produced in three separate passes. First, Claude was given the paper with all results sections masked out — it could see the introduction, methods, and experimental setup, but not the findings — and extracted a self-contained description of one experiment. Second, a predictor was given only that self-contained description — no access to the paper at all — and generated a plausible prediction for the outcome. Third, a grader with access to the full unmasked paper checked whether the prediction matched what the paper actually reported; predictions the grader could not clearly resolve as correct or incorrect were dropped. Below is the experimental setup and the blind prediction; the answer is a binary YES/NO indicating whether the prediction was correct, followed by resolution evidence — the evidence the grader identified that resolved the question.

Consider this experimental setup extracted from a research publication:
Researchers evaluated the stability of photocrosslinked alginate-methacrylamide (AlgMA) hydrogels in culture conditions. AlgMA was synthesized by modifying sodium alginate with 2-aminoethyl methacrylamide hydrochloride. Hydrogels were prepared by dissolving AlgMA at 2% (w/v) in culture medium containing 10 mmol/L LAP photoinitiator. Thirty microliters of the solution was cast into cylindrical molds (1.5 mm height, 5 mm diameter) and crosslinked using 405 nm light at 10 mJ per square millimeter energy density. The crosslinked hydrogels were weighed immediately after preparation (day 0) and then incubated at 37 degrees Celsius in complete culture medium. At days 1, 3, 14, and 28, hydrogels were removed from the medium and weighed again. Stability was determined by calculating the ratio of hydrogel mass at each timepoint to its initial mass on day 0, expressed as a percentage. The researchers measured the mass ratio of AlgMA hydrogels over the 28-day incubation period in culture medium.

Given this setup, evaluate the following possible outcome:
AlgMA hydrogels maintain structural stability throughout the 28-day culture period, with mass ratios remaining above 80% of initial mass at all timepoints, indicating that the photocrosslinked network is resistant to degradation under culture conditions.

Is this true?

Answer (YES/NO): NO